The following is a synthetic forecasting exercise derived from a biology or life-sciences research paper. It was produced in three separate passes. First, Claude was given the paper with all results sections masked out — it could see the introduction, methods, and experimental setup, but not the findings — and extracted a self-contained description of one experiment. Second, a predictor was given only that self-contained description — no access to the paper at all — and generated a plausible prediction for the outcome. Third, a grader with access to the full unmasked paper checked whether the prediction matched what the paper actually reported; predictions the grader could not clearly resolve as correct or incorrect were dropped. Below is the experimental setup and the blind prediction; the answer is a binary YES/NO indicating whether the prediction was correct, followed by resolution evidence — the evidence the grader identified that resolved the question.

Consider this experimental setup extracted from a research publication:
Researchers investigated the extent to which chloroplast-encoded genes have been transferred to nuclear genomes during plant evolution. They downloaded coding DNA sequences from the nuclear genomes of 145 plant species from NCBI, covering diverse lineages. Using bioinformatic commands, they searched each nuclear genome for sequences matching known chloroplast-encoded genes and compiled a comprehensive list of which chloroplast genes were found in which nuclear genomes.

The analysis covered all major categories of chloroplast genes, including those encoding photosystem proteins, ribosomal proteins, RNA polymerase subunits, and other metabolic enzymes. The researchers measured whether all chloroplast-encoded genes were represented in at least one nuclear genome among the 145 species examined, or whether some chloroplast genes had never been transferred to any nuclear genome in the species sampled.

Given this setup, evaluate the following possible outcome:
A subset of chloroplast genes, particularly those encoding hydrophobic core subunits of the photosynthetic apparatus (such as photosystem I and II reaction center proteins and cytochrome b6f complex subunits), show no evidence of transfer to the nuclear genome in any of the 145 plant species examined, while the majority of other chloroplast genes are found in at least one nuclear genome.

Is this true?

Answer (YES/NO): NO